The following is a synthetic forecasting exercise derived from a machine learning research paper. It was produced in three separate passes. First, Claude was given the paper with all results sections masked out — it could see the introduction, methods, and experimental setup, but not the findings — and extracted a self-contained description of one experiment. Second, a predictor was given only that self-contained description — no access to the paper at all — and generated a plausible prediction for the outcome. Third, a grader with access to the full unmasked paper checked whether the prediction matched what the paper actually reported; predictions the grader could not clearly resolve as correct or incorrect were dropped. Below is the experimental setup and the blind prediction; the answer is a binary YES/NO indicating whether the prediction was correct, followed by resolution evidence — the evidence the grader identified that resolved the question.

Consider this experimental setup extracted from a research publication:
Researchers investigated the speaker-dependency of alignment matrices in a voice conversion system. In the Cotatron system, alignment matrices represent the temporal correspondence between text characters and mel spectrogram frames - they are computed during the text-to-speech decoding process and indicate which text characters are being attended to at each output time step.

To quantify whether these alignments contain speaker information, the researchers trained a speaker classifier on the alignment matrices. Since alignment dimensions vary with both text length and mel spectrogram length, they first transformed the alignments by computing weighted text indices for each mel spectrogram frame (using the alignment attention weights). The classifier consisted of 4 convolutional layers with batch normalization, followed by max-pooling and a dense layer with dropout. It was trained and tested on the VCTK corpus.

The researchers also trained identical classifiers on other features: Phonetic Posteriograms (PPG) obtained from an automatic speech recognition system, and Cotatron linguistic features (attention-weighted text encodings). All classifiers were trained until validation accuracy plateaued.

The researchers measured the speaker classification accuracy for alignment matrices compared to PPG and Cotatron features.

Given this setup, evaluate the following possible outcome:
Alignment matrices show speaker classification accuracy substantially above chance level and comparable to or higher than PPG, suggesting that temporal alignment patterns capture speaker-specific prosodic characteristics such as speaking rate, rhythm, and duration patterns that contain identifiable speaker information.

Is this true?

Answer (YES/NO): YES